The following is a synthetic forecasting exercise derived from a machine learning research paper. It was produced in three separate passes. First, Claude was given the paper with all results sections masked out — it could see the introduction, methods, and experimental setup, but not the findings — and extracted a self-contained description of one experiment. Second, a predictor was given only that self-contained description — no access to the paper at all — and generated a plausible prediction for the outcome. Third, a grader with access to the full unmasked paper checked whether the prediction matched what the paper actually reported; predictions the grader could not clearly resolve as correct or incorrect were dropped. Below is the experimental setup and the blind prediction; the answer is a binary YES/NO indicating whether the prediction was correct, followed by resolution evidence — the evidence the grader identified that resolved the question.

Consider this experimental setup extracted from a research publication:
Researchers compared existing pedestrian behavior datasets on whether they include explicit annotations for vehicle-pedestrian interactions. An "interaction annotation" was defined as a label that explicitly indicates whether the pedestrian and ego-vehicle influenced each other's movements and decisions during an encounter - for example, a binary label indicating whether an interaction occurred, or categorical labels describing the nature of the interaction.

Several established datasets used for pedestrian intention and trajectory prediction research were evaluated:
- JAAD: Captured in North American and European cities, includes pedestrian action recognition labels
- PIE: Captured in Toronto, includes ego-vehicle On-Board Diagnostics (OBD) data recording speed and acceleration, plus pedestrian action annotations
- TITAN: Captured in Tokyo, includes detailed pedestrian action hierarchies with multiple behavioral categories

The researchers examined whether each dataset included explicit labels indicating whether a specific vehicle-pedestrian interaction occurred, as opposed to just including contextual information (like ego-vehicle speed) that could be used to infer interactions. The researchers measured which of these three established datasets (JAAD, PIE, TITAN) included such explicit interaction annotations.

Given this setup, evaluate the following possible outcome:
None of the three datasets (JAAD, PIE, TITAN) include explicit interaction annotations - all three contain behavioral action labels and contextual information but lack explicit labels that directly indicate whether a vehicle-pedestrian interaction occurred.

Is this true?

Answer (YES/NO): YES